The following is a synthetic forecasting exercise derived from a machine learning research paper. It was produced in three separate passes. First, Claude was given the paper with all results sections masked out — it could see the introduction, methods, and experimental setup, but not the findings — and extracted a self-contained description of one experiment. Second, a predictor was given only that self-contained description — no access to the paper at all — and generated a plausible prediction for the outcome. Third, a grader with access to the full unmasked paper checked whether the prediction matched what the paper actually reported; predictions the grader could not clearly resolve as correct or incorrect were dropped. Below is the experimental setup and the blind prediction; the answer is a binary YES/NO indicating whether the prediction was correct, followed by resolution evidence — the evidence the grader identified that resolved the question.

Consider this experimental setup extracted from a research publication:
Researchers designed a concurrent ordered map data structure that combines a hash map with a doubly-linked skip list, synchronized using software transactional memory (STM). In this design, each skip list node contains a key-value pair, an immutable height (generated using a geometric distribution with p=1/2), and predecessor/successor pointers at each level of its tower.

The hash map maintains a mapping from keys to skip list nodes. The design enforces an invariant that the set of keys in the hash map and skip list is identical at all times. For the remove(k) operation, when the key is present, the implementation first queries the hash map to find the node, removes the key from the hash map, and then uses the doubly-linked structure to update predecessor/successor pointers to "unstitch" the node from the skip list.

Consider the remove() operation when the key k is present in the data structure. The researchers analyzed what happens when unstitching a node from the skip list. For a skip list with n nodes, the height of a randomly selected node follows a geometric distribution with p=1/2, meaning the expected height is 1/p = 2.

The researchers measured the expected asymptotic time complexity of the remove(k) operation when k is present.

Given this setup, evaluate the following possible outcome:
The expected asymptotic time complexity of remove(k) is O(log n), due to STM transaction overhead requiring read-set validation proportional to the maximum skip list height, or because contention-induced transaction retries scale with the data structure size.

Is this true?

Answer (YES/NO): NO